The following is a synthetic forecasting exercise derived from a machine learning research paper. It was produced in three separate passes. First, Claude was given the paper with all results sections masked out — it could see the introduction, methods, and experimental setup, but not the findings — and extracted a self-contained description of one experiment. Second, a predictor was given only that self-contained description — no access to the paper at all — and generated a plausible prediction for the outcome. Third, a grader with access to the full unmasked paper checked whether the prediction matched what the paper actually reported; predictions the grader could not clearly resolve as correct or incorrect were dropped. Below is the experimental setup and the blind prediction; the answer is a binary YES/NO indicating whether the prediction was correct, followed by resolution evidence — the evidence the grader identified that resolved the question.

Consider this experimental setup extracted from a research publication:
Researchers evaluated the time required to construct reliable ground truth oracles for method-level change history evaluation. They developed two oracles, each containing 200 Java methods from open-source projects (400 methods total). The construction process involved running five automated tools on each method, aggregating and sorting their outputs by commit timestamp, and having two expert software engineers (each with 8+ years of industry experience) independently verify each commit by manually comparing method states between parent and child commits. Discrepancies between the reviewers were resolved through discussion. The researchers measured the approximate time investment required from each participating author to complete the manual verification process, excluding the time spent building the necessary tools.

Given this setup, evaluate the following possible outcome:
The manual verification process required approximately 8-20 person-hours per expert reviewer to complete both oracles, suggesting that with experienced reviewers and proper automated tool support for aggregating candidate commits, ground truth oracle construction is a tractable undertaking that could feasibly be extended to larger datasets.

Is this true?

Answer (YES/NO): NO